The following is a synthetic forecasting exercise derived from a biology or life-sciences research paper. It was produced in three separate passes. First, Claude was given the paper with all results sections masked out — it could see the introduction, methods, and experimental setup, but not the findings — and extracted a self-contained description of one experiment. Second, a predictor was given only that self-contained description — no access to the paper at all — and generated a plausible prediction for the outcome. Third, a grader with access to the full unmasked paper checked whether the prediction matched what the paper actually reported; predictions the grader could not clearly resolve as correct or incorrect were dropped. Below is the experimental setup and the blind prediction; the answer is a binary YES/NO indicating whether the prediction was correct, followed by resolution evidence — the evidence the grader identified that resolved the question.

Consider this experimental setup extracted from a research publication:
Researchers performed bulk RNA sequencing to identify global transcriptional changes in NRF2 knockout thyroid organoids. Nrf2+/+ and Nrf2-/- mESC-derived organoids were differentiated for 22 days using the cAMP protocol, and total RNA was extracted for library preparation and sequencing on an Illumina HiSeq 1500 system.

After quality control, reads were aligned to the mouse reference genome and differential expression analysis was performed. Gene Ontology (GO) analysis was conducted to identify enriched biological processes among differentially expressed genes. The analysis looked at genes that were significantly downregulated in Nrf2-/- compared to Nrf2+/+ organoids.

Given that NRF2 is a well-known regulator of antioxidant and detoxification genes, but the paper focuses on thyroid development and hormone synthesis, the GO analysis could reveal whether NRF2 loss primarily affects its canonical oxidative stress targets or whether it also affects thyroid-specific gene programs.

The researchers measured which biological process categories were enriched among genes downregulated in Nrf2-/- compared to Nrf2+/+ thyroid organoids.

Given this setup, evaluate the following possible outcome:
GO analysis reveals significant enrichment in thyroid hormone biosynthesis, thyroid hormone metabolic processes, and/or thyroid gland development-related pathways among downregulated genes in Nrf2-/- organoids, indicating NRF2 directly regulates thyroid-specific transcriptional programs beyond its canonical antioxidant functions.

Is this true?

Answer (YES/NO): NO